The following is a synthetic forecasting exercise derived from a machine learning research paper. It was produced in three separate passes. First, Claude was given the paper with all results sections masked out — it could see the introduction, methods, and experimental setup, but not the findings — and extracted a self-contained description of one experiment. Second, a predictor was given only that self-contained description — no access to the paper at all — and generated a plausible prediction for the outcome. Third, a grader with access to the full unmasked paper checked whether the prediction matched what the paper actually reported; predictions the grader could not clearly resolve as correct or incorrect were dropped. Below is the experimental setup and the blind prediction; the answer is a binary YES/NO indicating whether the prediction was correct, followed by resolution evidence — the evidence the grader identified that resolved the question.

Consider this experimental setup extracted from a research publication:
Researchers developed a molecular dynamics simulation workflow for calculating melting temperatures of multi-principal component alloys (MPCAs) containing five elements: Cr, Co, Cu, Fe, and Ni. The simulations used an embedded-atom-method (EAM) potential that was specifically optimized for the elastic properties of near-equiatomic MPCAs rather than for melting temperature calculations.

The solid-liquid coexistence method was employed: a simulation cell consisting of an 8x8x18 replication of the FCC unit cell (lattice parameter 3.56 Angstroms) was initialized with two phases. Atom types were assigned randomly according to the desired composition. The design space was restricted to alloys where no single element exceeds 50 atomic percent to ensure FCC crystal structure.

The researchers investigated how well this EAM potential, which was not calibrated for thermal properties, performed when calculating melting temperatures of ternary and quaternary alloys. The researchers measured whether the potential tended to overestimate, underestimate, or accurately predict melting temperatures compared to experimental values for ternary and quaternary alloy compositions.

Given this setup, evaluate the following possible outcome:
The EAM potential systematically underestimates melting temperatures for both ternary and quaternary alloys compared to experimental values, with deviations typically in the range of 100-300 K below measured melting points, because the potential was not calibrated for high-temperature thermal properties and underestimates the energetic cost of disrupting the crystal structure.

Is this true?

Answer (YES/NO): NO